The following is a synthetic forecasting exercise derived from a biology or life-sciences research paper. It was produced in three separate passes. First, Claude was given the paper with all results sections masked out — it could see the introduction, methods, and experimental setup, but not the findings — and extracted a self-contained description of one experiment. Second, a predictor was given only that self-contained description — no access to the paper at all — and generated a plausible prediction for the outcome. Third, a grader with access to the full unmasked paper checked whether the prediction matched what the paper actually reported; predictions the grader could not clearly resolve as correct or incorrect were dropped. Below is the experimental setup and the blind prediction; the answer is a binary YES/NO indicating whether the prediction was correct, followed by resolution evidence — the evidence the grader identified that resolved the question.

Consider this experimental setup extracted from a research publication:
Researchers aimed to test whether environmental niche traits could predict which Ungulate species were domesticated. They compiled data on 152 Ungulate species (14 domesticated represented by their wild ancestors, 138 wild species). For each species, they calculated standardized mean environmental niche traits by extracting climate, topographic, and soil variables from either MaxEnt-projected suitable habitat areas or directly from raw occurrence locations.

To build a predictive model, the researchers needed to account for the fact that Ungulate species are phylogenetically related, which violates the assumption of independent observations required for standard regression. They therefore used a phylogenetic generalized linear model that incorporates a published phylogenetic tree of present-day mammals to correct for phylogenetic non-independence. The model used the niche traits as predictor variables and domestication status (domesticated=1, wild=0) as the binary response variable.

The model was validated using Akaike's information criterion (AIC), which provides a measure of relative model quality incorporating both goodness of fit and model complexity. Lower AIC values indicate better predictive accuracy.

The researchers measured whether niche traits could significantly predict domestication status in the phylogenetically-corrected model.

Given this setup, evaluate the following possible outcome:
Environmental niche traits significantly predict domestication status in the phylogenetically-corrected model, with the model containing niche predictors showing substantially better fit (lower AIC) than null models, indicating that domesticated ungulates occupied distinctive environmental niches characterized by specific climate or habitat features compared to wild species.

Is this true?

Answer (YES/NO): NO